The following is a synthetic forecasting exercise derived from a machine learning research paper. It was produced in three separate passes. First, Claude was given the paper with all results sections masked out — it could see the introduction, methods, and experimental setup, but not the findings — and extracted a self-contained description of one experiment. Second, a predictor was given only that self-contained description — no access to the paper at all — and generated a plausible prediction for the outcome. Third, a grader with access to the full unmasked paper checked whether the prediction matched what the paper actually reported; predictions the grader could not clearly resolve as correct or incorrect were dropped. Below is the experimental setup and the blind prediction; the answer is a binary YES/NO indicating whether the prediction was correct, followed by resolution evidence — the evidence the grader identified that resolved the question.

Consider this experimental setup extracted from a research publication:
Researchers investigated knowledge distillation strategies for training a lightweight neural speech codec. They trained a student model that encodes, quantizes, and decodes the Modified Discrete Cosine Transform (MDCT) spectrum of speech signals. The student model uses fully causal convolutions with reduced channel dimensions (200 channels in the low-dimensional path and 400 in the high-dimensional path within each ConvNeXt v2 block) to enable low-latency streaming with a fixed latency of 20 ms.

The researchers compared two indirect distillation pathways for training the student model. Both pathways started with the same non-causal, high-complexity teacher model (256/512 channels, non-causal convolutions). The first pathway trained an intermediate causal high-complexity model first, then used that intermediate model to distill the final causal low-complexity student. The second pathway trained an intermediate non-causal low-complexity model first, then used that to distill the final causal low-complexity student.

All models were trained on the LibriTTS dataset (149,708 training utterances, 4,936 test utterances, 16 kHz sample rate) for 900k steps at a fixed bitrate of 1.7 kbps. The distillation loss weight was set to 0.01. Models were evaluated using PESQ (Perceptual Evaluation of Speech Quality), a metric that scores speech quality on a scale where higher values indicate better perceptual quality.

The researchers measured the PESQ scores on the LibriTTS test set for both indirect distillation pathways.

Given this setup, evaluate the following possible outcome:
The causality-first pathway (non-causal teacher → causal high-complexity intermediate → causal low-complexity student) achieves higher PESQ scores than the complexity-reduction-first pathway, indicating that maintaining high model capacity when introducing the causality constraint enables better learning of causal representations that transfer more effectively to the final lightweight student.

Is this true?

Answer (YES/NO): NO